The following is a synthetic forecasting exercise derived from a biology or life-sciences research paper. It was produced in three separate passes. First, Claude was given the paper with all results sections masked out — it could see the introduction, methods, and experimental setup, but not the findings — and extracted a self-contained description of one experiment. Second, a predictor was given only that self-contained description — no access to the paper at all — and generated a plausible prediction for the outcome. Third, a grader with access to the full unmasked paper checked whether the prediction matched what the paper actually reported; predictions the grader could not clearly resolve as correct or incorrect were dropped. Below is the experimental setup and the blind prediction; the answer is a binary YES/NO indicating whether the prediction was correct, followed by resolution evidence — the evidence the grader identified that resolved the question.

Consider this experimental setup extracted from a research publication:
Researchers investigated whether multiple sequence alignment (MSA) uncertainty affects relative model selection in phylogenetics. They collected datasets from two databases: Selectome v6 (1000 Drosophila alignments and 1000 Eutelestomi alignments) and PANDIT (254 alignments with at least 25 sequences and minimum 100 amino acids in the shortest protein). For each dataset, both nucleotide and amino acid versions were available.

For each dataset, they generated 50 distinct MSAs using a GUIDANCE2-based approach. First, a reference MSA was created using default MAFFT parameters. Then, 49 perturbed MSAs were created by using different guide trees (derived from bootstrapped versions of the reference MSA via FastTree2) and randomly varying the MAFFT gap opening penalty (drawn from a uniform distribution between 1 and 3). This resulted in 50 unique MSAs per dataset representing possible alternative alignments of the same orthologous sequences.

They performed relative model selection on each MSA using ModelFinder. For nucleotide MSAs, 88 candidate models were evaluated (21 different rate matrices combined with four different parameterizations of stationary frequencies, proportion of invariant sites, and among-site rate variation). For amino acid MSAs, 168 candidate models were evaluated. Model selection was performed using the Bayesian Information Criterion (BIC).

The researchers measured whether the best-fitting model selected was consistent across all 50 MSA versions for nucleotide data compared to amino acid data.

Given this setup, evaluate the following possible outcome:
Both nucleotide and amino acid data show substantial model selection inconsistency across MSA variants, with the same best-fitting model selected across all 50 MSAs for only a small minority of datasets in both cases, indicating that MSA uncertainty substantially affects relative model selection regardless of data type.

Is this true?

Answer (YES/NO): NO